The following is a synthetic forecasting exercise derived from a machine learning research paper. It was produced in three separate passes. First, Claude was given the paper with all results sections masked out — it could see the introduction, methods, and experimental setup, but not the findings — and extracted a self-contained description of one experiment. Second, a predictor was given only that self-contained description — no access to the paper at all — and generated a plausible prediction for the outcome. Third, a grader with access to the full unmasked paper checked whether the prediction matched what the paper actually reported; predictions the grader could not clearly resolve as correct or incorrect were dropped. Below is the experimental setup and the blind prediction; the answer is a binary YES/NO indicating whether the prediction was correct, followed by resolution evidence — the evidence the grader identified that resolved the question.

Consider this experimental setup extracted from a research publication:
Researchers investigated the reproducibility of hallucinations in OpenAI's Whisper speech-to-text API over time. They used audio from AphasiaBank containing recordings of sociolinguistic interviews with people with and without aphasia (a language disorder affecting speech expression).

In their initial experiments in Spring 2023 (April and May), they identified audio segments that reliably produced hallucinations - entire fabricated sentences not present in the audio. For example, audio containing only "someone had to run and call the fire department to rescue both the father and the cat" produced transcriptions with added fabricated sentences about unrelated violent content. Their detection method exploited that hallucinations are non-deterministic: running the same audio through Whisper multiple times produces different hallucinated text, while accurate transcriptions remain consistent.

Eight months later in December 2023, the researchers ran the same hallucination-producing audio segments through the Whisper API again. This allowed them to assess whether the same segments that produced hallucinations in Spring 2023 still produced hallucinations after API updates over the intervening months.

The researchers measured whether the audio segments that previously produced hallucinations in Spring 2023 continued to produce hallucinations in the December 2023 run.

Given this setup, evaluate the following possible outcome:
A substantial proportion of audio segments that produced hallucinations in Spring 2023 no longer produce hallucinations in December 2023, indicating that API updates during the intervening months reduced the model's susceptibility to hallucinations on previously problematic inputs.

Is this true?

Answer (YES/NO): YES